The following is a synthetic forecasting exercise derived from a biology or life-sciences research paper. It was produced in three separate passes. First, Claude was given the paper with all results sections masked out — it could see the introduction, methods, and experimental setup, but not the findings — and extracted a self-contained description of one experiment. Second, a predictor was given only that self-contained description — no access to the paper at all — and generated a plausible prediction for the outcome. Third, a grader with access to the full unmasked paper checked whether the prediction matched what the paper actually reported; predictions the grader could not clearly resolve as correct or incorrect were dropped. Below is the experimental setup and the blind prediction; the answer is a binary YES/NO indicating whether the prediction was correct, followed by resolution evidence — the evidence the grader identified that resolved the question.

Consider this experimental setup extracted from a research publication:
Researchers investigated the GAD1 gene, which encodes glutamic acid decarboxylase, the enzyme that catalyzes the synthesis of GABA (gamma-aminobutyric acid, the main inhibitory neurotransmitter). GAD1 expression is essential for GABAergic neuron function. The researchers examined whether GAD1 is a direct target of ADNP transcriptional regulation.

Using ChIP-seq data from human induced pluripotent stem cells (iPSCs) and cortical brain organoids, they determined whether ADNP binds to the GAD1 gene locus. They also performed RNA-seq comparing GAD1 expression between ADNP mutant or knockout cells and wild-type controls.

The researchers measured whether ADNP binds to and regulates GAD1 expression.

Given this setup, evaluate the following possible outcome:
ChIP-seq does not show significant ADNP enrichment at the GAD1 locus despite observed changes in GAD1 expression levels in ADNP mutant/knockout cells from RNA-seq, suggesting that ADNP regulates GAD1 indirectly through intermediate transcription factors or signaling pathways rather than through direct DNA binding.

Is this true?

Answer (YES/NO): NO